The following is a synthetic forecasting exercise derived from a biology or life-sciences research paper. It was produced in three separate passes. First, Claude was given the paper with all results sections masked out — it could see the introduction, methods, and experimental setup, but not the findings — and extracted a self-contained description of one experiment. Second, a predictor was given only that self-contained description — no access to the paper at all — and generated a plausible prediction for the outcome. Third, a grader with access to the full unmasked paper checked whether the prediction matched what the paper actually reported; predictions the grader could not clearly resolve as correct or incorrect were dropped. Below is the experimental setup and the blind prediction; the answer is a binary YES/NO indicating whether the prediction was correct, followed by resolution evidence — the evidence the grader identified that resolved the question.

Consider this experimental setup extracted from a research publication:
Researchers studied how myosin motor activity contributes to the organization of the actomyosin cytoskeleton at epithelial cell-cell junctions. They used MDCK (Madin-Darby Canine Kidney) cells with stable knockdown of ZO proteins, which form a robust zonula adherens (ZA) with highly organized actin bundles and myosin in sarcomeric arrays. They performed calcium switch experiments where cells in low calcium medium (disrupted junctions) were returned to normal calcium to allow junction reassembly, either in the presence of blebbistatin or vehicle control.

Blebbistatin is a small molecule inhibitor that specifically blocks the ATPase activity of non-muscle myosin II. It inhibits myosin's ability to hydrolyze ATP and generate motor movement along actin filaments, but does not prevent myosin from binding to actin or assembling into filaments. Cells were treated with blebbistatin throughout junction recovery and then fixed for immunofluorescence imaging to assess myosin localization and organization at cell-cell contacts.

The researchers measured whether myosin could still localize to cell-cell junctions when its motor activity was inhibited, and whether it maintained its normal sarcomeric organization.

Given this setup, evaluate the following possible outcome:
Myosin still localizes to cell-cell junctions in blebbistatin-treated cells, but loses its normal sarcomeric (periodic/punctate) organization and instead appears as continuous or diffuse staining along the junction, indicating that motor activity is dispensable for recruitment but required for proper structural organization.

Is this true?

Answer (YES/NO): NO